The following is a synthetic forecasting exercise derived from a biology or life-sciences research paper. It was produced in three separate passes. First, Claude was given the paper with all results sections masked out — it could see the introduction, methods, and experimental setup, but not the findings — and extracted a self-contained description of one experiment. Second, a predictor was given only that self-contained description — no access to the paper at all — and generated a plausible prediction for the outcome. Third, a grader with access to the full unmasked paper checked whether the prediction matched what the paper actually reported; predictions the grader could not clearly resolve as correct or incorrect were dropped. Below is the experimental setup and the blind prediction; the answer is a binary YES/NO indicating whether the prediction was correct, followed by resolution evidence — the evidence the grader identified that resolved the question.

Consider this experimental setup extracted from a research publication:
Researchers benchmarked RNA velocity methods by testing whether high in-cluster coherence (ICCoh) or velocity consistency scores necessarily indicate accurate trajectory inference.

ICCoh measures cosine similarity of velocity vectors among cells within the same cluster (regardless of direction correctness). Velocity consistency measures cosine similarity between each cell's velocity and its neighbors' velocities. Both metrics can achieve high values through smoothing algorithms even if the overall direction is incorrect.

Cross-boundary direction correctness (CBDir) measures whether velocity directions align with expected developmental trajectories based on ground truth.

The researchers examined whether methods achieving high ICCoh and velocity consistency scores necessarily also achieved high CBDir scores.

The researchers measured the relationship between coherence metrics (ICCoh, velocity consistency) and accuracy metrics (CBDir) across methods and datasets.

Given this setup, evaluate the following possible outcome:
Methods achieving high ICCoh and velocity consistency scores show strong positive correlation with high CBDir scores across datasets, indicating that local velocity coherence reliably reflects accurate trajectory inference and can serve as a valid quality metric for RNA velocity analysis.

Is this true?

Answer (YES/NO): NO